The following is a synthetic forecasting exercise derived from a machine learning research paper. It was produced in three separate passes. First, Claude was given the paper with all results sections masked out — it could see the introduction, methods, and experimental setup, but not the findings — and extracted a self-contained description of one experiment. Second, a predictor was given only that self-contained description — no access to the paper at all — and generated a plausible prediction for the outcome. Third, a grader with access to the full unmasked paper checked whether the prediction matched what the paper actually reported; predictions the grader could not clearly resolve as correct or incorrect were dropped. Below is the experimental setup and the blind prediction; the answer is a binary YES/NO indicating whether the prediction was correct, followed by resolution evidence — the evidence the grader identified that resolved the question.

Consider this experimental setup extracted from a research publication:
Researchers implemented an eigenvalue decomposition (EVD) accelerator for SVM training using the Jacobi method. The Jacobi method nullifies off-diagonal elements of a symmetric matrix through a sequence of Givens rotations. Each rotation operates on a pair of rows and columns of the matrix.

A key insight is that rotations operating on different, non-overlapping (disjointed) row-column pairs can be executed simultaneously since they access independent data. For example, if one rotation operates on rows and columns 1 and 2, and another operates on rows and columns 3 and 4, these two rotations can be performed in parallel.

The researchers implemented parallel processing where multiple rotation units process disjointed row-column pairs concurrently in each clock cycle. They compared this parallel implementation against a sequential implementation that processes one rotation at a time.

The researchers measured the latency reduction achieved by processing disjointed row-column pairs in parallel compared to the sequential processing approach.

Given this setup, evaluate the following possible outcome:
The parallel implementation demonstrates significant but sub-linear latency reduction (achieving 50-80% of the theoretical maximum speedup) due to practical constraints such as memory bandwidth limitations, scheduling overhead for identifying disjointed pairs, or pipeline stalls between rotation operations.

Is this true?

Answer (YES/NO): NO